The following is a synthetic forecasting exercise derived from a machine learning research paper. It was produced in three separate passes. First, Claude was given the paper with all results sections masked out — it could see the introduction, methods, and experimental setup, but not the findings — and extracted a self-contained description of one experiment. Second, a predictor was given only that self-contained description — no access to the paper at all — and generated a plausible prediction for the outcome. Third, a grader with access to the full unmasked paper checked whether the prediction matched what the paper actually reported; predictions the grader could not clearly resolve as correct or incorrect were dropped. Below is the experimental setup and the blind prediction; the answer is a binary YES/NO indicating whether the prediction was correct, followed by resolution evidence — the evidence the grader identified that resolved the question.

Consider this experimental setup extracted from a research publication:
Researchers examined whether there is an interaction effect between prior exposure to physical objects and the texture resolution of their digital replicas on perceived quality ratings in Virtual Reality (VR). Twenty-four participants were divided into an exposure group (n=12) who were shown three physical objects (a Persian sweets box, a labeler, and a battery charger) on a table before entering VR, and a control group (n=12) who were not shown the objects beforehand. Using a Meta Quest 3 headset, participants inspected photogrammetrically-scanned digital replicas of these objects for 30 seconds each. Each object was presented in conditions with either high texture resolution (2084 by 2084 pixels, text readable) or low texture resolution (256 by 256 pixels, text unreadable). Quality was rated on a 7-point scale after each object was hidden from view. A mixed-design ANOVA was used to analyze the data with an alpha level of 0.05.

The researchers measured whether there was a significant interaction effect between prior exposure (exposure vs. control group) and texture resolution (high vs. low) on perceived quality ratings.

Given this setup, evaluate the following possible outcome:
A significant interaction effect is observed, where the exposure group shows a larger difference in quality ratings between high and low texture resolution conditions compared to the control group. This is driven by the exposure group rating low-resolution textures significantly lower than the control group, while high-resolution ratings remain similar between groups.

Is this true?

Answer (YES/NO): NO